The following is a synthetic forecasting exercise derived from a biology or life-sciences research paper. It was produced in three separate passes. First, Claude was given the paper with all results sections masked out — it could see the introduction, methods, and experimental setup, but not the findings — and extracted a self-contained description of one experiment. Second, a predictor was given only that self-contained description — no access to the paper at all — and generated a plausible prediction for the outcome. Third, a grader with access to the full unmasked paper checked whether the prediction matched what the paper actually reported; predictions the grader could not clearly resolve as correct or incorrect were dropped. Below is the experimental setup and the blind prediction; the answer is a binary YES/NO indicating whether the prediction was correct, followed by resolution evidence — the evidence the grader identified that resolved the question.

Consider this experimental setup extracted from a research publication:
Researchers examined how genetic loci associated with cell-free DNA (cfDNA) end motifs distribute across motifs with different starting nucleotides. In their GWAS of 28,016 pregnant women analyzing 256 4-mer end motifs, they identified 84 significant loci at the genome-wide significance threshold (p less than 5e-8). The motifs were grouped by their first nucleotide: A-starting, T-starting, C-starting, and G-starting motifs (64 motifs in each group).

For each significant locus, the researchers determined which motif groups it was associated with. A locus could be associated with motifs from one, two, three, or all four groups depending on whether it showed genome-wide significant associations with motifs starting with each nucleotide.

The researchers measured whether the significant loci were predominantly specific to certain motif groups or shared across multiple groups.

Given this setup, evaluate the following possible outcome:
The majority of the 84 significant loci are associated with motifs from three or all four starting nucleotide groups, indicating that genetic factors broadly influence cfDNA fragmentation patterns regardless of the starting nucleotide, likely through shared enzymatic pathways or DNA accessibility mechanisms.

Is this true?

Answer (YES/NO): NO